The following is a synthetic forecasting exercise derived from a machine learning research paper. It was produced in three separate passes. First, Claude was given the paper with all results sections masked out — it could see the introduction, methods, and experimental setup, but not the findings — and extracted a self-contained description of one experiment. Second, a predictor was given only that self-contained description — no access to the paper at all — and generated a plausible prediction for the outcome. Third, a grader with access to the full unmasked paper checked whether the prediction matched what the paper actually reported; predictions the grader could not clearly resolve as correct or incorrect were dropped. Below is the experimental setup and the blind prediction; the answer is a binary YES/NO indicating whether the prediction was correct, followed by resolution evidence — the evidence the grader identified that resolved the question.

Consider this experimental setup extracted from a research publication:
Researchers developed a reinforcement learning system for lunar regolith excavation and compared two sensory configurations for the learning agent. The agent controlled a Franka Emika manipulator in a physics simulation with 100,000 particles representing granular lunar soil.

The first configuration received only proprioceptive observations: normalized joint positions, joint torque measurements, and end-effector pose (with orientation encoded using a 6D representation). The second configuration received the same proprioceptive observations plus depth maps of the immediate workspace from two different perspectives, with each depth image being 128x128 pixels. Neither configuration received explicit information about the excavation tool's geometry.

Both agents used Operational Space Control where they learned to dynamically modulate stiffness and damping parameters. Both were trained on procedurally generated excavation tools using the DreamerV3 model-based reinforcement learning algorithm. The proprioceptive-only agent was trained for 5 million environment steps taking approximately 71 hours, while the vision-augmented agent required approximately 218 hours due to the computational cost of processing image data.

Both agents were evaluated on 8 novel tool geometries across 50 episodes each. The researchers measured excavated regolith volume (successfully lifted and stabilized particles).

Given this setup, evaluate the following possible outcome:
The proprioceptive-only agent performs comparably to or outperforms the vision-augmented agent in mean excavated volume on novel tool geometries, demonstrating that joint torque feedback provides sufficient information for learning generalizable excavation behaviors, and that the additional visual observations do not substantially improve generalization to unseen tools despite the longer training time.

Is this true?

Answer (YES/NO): NO